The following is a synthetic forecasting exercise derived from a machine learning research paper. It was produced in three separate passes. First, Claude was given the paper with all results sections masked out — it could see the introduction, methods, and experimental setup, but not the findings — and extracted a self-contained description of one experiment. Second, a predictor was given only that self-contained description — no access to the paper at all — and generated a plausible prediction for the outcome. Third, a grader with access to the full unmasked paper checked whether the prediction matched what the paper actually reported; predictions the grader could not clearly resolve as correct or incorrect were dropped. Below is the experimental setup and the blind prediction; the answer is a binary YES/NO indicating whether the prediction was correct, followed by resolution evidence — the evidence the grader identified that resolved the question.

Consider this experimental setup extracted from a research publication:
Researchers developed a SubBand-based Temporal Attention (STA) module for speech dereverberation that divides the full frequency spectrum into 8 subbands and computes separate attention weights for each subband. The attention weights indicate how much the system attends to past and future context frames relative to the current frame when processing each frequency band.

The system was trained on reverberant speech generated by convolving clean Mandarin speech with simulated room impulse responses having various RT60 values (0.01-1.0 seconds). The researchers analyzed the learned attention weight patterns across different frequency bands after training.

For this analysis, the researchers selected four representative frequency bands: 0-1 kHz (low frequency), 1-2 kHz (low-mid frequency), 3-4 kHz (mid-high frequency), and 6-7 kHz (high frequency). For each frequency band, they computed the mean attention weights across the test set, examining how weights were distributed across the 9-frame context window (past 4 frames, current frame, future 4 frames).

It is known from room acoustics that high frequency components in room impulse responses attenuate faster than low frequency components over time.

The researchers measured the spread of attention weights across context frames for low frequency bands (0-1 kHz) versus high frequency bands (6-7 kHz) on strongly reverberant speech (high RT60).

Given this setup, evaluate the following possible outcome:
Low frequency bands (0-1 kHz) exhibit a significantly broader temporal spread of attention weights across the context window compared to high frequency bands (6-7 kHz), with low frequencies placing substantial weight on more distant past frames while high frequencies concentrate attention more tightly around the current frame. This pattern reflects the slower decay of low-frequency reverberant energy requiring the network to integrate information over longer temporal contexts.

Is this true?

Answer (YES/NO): YES